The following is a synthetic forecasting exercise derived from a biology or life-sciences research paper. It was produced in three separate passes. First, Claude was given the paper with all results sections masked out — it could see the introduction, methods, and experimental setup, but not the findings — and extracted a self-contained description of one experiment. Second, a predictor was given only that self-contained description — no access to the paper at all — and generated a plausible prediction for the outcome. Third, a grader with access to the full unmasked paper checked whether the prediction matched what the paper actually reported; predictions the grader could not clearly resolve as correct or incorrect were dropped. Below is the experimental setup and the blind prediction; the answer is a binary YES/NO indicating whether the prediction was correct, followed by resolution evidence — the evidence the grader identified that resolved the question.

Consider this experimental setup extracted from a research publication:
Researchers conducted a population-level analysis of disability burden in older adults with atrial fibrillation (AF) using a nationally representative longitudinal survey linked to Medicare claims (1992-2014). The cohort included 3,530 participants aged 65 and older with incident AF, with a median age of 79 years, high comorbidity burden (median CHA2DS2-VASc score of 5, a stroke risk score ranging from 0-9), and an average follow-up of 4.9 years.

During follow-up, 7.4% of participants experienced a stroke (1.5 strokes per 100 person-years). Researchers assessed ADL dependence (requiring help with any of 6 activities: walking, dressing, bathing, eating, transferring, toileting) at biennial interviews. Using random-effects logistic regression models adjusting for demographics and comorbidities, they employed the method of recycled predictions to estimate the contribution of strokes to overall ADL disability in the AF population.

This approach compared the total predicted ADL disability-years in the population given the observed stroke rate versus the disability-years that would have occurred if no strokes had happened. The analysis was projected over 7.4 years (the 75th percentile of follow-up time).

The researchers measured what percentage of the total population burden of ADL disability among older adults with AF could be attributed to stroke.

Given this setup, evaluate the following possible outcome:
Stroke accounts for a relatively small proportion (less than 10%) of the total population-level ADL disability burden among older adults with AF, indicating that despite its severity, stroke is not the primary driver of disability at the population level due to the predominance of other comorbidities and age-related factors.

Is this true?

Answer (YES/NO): YES